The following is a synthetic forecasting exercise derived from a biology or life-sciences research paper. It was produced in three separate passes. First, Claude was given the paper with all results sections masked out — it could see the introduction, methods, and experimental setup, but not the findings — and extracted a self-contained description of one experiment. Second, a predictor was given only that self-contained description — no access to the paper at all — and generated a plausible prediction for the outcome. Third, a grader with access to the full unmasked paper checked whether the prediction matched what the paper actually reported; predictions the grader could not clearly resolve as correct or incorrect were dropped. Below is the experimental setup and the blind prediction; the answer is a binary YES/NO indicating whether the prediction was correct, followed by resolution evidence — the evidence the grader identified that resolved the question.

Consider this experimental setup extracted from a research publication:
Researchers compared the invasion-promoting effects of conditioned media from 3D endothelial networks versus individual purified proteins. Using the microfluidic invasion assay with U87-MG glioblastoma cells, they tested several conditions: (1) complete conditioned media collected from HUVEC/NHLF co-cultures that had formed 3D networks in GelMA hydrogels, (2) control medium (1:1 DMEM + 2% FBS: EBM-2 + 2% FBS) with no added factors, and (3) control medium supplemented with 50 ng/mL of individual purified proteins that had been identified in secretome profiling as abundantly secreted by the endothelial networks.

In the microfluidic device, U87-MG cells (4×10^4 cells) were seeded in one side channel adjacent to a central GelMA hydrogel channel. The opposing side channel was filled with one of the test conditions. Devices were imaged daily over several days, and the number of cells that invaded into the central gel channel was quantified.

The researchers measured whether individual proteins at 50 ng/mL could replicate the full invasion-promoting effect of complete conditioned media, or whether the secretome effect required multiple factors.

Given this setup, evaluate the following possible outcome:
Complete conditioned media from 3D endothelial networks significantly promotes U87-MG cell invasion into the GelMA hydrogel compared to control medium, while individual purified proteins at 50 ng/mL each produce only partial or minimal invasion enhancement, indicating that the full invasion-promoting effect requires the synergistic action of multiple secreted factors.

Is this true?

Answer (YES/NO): NO